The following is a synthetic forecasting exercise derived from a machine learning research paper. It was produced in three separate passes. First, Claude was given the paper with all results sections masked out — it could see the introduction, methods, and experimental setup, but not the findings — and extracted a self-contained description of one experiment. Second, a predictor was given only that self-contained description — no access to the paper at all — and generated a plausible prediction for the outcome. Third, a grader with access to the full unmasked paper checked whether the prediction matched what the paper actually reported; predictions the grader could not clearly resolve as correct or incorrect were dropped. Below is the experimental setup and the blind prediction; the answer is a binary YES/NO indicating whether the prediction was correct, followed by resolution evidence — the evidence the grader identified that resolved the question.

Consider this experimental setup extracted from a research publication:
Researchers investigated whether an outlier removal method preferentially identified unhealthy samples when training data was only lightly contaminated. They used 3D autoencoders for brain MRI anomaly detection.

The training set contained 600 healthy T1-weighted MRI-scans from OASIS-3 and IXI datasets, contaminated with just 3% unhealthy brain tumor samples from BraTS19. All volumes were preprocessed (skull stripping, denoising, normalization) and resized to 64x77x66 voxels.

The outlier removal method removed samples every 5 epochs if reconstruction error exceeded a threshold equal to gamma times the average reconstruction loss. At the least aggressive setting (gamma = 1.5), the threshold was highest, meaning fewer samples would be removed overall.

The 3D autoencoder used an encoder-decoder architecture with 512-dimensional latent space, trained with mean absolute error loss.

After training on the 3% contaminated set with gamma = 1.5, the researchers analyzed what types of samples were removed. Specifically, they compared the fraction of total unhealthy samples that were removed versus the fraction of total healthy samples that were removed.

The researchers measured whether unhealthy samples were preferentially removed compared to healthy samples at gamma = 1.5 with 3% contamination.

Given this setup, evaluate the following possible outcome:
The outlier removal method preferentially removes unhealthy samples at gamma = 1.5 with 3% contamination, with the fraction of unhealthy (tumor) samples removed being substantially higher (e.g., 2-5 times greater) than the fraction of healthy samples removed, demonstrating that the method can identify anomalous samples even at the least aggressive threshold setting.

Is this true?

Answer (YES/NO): NO